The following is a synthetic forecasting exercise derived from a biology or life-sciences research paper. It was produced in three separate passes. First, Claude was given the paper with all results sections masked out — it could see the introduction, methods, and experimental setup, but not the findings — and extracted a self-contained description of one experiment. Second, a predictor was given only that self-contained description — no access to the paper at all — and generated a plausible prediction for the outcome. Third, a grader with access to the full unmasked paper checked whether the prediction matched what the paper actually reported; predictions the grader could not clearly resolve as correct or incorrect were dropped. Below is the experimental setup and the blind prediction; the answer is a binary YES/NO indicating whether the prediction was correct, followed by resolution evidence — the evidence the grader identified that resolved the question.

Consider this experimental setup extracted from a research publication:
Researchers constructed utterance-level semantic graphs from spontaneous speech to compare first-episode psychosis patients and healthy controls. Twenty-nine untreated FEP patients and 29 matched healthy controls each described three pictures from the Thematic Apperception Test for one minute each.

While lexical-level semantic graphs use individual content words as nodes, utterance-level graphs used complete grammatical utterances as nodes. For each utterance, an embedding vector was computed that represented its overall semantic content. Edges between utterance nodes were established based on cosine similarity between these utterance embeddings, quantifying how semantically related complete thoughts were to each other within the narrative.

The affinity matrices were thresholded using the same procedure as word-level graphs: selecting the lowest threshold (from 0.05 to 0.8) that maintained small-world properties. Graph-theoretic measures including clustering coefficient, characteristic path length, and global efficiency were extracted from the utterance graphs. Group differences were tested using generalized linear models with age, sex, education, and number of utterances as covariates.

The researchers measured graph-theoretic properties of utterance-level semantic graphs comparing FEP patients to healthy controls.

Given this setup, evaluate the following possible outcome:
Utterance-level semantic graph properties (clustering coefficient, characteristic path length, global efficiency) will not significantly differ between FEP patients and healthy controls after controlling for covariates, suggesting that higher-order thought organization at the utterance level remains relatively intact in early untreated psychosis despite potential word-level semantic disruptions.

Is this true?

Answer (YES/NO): NO